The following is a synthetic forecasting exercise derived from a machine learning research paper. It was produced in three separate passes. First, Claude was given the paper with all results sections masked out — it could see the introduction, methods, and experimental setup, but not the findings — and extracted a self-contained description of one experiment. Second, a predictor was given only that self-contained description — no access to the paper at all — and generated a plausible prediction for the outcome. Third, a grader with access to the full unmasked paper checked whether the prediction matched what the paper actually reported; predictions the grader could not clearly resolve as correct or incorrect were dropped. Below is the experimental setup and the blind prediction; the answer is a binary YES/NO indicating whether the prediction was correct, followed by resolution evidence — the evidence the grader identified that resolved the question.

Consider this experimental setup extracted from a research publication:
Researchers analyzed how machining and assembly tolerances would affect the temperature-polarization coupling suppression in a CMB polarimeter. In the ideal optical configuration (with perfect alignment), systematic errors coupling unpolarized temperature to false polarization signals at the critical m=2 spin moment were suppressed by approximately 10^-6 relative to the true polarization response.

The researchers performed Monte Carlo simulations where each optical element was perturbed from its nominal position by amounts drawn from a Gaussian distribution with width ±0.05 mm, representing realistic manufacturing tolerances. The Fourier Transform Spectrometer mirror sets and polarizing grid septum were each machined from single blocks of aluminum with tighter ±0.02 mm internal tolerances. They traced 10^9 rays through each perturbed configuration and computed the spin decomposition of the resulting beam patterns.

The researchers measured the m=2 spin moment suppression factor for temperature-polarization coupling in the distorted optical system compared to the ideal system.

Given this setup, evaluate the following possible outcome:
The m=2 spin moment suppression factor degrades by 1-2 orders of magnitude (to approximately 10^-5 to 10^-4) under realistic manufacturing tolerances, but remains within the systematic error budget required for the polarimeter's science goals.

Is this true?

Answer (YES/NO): YES